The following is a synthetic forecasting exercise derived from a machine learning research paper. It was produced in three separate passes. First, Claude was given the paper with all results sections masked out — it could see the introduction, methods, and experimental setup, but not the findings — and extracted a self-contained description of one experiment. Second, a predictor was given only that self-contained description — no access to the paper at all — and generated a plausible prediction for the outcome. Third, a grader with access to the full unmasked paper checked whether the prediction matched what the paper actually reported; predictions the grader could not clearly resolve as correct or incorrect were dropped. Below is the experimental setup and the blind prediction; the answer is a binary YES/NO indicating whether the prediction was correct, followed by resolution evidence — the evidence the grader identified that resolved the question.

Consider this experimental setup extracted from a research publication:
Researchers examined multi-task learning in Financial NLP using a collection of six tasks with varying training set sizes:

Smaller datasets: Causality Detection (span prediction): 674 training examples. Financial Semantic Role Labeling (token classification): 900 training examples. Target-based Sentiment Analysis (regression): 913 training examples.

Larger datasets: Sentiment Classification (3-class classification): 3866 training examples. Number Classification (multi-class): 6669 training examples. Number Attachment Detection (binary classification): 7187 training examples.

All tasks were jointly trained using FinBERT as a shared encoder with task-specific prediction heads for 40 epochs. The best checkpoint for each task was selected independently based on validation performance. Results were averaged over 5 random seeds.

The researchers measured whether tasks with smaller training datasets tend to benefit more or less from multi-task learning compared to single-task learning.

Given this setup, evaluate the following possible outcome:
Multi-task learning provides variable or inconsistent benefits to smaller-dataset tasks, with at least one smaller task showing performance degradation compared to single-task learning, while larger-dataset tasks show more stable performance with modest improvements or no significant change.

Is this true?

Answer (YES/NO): YES